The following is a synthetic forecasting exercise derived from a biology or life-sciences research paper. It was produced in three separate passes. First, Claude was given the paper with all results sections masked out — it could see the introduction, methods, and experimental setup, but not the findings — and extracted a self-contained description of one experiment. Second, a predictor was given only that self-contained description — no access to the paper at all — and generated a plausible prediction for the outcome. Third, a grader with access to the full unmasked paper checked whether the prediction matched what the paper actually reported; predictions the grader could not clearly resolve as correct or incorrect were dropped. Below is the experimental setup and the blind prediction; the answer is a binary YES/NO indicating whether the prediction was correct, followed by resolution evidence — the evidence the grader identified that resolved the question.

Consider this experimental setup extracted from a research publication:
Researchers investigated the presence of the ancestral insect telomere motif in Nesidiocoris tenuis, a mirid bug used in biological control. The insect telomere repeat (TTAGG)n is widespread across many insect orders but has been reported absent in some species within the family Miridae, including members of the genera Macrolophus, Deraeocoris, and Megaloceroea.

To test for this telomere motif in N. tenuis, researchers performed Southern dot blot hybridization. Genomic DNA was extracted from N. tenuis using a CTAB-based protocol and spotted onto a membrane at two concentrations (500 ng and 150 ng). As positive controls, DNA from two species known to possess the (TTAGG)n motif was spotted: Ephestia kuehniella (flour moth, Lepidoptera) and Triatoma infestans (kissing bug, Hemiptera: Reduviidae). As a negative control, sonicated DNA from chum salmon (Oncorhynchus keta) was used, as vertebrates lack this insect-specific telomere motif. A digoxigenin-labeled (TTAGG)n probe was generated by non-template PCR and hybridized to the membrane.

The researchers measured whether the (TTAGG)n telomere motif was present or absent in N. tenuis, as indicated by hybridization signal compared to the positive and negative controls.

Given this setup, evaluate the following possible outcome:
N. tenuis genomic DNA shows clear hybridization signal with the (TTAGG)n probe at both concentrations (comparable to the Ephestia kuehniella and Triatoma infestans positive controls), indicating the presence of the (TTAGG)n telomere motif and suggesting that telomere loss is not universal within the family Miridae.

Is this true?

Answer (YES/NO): NO